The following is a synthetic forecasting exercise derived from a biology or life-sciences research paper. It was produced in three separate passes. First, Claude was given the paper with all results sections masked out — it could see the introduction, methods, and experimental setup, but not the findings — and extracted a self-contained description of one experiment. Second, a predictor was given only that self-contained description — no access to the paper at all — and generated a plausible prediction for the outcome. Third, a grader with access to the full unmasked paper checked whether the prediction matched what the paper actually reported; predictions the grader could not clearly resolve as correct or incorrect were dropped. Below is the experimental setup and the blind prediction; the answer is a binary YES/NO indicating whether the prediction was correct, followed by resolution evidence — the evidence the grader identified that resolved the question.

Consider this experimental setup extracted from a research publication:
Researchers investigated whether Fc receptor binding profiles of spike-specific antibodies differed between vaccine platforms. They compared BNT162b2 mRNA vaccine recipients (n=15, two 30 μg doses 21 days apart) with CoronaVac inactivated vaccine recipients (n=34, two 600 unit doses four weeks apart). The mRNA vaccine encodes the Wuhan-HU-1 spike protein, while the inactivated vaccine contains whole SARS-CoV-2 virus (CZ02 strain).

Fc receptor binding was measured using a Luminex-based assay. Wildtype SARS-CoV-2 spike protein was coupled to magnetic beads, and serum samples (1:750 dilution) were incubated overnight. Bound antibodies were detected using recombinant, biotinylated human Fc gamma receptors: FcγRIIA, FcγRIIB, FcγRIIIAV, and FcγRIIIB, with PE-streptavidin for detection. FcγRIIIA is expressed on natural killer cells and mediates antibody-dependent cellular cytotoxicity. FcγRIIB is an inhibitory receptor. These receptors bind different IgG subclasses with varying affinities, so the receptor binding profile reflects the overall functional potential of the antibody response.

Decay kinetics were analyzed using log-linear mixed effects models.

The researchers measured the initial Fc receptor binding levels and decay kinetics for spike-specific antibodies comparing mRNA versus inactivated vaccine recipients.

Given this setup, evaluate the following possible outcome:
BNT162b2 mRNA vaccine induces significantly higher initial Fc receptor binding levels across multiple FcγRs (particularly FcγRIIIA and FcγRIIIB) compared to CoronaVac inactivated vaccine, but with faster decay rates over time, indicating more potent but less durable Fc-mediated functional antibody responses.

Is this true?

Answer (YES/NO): YES